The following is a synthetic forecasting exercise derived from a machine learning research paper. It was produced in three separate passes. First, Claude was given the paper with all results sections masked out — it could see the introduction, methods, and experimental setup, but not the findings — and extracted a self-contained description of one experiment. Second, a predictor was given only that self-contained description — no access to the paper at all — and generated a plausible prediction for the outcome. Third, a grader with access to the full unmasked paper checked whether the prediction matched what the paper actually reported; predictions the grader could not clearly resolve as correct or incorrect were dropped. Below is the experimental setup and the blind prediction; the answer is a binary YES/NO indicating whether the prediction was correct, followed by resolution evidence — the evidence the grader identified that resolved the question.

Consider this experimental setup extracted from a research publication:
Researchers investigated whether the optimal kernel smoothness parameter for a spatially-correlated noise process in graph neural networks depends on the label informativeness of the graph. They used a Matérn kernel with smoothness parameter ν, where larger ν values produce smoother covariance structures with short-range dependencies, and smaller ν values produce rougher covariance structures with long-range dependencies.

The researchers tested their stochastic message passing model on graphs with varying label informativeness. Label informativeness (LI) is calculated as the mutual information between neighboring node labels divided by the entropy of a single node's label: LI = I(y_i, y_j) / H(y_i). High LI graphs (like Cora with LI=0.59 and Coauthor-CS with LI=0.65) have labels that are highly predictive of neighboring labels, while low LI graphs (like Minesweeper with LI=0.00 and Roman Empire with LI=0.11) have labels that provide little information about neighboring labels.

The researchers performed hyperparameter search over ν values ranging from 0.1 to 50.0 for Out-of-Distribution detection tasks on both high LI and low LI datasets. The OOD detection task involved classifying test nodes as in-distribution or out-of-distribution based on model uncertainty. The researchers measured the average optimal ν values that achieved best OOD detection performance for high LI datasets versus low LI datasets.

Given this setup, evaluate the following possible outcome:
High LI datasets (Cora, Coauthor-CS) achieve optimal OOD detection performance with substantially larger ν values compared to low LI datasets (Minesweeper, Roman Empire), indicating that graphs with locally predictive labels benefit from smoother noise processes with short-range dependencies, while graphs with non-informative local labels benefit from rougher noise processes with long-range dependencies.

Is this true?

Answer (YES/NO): YES